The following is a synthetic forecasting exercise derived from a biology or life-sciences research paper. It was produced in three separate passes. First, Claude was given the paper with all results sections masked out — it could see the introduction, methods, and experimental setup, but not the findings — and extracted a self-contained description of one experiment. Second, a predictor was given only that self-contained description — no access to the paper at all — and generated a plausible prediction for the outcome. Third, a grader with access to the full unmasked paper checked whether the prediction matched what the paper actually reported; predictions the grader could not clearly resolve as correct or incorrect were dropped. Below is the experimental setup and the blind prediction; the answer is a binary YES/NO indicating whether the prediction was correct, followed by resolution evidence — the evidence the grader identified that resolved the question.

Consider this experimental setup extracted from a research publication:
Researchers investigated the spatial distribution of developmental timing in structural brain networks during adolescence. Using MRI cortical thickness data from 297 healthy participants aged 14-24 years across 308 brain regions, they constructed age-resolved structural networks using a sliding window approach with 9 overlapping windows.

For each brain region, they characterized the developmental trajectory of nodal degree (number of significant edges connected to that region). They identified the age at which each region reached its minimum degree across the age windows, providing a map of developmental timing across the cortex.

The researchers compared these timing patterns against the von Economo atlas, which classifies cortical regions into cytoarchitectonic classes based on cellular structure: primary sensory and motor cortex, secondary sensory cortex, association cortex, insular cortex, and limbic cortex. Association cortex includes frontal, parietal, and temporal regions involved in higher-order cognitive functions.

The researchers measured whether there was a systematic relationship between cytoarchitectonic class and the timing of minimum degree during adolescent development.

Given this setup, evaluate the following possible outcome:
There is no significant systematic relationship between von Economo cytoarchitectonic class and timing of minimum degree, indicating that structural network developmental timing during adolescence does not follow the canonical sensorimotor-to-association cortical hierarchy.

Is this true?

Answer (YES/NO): NO